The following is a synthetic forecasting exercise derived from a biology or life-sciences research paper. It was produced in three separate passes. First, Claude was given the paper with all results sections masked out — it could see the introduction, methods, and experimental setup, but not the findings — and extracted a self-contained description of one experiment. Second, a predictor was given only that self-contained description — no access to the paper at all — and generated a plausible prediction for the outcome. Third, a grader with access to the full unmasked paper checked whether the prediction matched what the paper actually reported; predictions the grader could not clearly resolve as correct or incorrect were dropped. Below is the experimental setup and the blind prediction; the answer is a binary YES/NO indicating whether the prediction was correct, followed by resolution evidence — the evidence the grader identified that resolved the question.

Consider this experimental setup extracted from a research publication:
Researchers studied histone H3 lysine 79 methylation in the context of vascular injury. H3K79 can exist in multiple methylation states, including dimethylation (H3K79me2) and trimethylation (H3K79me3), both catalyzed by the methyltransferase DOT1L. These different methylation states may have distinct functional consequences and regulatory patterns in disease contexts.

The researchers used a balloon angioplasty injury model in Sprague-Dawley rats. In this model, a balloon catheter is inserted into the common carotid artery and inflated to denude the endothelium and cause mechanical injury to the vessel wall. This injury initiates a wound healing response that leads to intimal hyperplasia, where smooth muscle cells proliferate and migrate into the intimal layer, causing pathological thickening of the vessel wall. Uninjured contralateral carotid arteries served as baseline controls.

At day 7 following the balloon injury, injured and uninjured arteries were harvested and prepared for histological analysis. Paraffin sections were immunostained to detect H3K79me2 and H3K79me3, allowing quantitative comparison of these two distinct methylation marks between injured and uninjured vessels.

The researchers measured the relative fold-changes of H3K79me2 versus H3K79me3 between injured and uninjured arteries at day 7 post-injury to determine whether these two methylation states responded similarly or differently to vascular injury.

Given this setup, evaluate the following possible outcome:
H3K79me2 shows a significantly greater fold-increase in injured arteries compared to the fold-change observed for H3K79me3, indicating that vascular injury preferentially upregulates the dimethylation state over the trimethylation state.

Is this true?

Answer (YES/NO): NO